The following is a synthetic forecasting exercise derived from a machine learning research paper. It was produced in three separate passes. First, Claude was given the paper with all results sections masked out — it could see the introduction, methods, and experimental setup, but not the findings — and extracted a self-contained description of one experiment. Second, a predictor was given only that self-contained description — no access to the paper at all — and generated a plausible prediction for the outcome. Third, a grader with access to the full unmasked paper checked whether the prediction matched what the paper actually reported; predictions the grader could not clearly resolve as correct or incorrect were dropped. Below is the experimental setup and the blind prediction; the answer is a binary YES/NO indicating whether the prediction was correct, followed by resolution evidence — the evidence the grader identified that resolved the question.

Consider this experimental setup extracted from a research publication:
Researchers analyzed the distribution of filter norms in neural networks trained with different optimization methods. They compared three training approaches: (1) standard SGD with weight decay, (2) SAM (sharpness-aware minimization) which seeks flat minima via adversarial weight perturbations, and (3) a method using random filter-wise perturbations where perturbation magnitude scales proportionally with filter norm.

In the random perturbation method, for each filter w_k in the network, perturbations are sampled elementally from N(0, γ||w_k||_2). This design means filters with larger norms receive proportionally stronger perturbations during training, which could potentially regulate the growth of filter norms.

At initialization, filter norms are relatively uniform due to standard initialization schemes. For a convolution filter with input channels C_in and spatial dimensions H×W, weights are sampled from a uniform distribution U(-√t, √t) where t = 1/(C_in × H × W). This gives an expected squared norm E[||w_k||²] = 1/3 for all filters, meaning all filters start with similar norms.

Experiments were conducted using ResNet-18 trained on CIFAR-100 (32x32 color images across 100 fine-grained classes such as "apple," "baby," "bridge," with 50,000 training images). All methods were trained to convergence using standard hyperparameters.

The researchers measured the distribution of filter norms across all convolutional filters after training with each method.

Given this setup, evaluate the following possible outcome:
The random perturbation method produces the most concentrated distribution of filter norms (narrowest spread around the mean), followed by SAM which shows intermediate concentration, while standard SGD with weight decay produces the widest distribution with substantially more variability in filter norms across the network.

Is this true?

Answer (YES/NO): YES